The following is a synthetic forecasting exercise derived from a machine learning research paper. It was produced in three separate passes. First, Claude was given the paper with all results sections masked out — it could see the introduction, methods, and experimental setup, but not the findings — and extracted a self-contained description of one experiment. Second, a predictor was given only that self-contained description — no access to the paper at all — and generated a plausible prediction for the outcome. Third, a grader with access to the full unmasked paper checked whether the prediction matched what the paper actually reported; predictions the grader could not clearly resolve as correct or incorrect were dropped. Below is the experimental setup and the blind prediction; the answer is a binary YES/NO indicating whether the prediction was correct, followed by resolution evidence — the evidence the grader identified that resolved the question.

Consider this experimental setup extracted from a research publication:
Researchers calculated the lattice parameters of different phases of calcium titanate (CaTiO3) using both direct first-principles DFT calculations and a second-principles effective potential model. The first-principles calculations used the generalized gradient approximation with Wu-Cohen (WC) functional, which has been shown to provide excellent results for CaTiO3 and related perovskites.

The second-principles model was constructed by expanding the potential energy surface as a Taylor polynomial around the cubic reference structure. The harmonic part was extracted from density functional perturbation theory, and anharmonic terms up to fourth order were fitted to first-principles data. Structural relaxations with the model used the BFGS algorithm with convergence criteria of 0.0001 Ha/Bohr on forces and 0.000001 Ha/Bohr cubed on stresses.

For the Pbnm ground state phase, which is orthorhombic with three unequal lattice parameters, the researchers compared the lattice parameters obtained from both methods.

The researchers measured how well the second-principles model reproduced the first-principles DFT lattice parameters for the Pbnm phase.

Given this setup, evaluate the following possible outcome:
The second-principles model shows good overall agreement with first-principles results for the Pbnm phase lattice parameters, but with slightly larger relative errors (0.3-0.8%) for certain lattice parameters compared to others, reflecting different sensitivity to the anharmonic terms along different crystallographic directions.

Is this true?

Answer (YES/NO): NO